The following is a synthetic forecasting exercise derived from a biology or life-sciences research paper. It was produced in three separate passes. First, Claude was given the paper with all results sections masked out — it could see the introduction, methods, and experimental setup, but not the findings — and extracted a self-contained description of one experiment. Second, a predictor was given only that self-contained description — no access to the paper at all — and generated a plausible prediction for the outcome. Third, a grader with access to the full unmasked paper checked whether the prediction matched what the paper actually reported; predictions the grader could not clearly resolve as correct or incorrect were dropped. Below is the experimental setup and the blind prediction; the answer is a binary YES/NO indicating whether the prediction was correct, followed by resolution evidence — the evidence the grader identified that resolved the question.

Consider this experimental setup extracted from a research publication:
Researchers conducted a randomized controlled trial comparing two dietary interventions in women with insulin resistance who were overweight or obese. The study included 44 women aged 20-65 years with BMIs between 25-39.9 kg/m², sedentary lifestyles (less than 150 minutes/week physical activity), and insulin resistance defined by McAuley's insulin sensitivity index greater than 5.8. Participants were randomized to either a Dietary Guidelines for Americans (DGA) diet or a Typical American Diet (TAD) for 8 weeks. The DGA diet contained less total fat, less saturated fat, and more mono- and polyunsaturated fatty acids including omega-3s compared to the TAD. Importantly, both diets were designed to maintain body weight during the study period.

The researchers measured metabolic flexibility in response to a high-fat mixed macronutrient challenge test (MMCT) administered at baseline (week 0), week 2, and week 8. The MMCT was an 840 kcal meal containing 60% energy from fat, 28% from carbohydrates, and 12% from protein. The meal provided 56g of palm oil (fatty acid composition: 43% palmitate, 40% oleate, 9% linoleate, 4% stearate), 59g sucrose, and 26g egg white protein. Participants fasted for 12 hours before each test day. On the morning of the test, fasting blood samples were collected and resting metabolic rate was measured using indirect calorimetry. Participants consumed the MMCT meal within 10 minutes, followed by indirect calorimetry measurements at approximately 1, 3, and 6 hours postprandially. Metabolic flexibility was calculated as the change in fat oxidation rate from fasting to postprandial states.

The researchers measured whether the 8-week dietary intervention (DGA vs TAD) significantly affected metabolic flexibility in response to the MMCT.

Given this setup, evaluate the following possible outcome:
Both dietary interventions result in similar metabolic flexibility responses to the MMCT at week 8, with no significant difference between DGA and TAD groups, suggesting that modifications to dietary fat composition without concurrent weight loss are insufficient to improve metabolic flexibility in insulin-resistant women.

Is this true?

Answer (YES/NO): YES